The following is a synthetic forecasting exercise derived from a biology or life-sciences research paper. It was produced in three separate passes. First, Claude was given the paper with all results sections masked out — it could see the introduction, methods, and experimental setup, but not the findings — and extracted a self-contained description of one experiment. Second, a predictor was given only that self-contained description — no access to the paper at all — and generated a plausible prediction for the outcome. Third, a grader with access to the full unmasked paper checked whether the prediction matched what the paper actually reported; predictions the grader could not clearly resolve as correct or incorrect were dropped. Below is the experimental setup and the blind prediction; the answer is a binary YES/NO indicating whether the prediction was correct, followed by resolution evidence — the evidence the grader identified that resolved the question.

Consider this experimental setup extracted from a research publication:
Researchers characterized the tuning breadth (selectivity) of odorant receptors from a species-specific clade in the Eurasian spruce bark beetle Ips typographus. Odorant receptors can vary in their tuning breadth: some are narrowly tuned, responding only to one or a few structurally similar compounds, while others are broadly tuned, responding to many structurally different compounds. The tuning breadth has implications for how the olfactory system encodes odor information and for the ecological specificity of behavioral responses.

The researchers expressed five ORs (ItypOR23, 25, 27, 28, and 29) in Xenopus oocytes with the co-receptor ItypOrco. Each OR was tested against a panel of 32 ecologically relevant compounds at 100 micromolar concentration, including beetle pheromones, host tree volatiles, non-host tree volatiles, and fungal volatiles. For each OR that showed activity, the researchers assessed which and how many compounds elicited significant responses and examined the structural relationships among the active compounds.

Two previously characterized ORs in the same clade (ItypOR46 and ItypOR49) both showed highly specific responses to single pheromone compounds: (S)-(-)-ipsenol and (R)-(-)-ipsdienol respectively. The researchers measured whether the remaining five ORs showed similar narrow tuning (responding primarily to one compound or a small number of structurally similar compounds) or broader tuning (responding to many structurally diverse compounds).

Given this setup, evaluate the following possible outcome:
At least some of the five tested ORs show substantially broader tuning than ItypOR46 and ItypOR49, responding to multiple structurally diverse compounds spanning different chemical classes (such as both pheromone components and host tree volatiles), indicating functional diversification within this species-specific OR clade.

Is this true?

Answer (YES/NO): YES